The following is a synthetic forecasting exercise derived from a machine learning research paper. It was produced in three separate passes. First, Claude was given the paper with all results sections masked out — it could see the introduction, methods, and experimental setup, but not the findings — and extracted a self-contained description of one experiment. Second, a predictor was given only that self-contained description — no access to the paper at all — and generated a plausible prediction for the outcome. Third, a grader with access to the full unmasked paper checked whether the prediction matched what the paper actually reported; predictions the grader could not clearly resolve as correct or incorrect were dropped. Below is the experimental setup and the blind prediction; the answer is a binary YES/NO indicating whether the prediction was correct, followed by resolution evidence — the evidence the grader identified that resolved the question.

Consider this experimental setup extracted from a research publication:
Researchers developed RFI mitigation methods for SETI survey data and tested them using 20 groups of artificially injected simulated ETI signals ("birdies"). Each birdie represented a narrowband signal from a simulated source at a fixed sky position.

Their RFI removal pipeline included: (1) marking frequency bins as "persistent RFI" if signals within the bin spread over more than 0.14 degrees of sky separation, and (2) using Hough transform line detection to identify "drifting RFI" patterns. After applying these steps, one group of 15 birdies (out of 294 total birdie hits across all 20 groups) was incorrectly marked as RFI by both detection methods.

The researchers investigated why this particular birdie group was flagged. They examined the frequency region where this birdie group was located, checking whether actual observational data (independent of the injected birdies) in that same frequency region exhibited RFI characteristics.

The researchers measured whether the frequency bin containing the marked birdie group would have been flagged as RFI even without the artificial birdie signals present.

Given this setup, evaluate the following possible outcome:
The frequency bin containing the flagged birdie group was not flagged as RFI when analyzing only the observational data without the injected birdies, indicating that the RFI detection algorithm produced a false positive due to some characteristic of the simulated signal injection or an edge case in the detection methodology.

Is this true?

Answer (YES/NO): NO